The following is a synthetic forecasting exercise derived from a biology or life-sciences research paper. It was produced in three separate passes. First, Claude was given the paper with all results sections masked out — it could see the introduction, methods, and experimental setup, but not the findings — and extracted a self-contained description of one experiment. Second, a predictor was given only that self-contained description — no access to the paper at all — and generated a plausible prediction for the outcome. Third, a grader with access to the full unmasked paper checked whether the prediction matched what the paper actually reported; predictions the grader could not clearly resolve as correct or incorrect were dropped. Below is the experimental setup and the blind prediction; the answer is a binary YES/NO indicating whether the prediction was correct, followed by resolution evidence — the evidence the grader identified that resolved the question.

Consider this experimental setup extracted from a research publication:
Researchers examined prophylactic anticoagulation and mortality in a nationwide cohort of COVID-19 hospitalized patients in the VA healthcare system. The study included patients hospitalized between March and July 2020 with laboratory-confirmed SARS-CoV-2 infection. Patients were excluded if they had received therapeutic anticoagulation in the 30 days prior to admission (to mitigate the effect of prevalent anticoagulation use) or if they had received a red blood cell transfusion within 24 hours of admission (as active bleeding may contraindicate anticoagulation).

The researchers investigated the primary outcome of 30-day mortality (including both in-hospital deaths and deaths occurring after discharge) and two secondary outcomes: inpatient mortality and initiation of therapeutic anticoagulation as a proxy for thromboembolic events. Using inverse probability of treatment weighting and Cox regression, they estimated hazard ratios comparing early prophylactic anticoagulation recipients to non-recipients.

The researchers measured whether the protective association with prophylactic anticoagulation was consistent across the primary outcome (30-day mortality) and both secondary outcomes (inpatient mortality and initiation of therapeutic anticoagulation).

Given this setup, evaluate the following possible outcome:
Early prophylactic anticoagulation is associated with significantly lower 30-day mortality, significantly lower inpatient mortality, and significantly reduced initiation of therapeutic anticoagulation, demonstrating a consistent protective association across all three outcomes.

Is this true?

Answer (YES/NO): YES